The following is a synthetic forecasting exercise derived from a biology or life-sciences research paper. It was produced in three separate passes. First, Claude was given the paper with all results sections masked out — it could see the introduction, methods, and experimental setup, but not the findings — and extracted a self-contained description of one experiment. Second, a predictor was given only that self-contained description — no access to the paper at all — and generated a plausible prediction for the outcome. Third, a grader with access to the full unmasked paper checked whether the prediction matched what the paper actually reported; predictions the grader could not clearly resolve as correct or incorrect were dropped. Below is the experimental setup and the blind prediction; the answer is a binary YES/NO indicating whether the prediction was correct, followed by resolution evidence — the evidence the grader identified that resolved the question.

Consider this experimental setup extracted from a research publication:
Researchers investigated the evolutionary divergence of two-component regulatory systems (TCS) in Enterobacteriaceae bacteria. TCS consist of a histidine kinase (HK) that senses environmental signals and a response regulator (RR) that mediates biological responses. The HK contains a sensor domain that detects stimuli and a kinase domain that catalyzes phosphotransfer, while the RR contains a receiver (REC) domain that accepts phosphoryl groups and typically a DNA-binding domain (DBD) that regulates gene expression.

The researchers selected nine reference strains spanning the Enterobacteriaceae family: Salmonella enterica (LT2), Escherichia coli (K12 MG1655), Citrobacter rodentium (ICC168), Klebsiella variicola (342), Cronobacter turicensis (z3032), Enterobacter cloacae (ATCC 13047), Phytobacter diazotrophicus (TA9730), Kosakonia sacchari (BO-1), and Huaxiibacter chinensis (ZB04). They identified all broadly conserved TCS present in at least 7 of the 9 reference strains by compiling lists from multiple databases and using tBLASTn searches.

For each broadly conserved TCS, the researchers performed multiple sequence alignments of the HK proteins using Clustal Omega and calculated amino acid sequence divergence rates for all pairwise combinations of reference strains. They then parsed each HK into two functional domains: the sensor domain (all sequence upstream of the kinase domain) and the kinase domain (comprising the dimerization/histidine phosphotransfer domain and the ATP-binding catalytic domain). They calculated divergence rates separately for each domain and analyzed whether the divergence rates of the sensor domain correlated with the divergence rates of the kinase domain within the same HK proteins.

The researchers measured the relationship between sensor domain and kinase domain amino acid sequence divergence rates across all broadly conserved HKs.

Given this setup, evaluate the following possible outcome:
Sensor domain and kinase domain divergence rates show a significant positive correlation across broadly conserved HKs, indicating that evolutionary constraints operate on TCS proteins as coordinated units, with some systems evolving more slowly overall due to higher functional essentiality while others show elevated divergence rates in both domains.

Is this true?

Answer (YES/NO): YES